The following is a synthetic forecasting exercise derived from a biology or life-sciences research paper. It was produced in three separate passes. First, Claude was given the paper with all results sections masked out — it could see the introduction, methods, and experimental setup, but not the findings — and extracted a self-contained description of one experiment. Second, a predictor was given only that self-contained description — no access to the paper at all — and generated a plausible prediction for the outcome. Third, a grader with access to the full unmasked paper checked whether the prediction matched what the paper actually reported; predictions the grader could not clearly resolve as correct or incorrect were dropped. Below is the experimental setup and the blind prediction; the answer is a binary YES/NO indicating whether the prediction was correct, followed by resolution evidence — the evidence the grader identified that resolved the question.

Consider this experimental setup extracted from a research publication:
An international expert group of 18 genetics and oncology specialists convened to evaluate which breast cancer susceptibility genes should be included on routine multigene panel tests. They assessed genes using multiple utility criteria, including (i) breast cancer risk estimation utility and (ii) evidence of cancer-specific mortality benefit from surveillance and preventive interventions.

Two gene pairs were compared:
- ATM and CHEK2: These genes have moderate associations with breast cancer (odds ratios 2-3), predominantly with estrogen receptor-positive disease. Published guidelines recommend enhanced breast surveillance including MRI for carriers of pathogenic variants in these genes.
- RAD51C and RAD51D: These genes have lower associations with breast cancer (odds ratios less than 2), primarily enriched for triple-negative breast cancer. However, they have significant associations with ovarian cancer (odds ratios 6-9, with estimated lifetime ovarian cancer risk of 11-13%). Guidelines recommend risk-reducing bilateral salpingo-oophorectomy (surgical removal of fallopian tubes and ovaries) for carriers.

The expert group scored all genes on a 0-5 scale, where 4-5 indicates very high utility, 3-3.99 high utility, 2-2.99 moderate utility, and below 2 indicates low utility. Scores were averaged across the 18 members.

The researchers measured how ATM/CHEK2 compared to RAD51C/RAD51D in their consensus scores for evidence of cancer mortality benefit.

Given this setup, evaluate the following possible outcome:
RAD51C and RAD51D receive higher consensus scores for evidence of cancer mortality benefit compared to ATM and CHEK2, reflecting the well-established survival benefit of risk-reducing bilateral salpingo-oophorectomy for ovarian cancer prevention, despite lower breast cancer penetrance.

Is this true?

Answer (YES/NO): YES